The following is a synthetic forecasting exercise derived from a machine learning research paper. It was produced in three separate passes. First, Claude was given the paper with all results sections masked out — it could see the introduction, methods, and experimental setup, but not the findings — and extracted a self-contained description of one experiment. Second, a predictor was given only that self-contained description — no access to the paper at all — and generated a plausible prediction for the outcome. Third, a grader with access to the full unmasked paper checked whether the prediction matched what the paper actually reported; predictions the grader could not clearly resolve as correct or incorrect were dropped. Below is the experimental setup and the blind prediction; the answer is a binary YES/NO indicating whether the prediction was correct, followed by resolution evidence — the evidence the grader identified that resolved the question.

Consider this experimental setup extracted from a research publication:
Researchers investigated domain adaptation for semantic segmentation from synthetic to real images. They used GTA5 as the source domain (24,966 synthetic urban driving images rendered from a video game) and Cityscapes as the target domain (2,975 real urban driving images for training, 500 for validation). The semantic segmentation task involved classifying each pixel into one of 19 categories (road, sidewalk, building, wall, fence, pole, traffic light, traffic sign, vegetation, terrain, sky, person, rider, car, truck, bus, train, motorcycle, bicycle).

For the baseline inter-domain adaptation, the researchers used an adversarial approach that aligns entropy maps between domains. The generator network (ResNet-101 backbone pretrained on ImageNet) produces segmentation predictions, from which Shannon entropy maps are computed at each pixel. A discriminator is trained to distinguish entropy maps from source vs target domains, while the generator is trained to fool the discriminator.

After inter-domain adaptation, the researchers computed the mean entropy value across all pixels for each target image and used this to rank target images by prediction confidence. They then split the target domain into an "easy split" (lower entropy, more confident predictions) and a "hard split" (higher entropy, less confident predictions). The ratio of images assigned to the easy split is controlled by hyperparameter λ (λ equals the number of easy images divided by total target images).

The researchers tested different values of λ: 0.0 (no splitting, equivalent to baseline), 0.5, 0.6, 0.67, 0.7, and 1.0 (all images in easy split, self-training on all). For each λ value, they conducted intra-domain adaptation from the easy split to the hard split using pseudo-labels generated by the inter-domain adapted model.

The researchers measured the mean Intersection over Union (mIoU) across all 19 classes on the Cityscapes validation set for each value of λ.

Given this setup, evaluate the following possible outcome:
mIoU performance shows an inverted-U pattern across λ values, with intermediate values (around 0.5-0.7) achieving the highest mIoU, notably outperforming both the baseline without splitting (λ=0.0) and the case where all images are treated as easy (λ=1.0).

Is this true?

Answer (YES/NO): NO